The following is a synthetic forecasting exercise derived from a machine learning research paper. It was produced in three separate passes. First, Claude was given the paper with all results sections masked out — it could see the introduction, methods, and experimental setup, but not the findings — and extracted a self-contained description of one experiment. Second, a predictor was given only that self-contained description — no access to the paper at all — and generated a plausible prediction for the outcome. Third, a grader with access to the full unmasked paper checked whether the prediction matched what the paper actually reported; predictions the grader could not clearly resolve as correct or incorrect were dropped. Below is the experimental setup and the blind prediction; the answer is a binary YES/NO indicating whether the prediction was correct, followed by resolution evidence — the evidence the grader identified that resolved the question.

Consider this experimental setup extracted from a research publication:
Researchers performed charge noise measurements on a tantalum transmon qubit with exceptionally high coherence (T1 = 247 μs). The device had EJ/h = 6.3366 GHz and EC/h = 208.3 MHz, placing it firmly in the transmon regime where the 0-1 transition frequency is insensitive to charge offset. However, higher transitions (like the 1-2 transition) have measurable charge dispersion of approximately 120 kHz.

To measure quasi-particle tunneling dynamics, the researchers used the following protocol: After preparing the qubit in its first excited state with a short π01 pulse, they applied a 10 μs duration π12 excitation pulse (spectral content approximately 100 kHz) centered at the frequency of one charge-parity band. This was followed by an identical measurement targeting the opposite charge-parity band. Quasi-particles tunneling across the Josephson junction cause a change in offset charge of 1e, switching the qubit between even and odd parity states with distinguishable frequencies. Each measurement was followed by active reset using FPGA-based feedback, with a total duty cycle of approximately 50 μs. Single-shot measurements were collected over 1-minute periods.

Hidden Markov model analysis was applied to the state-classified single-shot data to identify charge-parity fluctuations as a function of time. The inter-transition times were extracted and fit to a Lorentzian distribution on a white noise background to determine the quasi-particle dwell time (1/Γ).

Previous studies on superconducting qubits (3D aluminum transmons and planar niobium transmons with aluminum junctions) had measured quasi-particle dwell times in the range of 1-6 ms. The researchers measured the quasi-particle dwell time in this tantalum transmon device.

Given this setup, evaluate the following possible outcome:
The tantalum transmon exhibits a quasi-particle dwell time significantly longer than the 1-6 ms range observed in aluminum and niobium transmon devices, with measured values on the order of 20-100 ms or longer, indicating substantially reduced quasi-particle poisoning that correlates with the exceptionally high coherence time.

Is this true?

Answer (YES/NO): NO